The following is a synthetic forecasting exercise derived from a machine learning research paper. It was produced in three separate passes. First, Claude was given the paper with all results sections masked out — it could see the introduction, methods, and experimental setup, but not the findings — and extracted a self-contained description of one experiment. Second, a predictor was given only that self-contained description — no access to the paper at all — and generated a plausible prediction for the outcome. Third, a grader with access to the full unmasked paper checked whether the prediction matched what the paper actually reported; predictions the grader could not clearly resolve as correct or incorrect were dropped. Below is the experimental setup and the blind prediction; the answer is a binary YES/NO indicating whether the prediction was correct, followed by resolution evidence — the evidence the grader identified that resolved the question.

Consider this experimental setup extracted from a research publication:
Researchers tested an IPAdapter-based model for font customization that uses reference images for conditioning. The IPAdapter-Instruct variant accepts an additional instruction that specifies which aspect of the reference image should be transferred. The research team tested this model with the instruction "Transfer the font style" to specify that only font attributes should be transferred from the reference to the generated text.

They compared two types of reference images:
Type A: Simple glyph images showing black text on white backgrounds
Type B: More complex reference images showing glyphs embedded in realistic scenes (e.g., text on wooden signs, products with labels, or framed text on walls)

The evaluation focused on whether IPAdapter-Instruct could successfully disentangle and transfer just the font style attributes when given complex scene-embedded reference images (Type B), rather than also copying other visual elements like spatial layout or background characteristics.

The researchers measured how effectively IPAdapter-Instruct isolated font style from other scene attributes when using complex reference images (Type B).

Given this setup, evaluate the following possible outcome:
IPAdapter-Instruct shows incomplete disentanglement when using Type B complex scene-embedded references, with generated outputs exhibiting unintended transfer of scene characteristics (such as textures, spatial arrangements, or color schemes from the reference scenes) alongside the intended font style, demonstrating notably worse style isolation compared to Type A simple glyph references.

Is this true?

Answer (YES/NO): YES